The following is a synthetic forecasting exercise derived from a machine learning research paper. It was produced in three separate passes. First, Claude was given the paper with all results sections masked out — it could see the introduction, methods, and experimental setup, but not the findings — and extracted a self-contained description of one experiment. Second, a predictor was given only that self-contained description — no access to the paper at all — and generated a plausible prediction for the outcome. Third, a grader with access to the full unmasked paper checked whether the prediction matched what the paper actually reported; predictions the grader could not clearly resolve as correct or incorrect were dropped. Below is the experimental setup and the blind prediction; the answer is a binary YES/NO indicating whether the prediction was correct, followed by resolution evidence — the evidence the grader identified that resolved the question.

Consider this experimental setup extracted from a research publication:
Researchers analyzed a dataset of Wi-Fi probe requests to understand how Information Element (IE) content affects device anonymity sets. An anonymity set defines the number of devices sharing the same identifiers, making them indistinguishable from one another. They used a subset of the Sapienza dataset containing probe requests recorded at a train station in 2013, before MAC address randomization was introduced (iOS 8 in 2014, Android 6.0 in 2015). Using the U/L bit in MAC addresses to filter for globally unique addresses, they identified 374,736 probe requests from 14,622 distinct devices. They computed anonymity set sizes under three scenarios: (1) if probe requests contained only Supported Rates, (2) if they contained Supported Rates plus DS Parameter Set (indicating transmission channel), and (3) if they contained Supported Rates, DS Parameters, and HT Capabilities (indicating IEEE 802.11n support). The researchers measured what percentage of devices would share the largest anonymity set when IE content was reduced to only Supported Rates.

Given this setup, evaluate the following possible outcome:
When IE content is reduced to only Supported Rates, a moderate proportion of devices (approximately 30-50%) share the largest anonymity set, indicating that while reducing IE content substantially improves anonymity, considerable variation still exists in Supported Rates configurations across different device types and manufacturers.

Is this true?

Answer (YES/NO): NO